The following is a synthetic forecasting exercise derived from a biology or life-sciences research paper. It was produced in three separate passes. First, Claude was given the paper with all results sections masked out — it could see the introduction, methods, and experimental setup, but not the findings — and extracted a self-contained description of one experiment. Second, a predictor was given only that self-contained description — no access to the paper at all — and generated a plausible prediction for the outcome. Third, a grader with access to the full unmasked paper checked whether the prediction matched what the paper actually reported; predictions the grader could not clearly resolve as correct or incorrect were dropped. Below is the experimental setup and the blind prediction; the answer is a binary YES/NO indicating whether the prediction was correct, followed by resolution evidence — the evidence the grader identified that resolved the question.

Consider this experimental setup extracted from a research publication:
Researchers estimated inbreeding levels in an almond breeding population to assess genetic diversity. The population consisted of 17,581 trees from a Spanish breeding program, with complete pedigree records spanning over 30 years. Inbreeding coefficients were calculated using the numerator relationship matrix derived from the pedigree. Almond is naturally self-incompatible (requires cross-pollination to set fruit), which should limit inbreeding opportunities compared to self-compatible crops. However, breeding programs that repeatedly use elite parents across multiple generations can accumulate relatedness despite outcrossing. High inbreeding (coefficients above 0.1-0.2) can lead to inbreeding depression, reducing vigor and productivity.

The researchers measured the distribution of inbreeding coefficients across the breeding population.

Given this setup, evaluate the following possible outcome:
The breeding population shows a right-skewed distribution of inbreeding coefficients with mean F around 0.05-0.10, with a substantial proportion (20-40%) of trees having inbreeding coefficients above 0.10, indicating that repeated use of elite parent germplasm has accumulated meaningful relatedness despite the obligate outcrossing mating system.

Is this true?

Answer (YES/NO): YES